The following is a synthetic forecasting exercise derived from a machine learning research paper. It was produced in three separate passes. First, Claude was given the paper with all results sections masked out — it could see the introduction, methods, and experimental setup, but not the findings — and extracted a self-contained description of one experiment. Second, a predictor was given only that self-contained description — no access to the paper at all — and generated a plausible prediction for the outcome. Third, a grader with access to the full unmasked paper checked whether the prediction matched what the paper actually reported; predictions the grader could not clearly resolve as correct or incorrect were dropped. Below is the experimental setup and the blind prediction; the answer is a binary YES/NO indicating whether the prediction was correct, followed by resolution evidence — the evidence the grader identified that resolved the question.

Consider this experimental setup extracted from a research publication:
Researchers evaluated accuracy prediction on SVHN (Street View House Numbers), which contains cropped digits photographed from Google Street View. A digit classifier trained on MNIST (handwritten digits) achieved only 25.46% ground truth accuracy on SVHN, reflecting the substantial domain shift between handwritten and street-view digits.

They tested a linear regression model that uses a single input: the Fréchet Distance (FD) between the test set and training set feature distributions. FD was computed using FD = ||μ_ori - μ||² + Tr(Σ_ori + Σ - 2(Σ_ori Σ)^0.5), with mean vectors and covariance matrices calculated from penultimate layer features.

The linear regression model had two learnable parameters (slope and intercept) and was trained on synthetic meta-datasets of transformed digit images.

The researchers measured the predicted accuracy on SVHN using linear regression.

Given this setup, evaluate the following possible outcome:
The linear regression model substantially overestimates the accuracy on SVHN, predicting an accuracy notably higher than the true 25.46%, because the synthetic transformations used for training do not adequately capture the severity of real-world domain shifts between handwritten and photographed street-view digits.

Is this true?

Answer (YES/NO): NO